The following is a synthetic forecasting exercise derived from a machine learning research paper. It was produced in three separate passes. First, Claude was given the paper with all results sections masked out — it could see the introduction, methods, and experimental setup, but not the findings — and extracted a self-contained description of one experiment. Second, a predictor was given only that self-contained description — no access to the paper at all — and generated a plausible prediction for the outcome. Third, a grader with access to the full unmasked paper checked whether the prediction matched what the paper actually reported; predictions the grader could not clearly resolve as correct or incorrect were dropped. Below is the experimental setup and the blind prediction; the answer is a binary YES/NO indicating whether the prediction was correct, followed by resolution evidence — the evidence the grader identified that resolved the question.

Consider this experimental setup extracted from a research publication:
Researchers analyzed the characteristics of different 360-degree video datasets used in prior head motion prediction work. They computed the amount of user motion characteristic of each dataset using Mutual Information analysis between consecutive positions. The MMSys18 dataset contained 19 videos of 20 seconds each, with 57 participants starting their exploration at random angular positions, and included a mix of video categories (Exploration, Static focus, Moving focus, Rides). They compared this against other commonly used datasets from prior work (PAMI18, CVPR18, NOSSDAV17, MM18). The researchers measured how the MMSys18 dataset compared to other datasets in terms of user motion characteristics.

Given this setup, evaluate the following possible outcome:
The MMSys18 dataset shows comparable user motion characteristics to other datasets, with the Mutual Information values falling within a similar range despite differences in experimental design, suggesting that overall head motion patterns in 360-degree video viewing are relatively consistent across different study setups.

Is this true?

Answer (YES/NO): NO